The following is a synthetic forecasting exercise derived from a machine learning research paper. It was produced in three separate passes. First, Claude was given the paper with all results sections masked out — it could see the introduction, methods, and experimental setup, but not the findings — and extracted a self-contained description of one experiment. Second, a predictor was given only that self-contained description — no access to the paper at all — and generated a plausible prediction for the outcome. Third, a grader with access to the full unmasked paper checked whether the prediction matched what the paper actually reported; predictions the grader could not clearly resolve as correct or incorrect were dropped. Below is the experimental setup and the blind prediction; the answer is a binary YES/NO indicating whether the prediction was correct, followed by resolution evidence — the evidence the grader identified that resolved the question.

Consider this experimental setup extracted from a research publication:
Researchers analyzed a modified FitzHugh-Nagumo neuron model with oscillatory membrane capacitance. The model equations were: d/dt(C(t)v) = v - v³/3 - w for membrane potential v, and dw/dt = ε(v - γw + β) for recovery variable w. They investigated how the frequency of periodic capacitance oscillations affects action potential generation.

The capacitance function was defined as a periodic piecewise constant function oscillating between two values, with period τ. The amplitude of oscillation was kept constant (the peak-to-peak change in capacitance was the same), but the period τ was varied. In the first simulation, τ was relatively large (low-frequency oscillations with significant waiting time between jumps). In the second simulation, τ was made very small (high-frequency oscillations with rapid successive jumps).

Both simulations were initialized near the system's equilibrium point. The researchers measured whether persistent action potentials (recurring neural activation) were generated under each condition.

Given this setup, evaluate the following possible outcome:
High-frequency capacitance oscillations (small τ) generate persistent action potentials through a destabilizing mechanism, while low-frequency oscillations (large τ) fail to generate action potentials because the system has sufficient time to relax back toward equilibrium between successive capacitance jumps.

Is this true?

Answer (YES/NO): NO